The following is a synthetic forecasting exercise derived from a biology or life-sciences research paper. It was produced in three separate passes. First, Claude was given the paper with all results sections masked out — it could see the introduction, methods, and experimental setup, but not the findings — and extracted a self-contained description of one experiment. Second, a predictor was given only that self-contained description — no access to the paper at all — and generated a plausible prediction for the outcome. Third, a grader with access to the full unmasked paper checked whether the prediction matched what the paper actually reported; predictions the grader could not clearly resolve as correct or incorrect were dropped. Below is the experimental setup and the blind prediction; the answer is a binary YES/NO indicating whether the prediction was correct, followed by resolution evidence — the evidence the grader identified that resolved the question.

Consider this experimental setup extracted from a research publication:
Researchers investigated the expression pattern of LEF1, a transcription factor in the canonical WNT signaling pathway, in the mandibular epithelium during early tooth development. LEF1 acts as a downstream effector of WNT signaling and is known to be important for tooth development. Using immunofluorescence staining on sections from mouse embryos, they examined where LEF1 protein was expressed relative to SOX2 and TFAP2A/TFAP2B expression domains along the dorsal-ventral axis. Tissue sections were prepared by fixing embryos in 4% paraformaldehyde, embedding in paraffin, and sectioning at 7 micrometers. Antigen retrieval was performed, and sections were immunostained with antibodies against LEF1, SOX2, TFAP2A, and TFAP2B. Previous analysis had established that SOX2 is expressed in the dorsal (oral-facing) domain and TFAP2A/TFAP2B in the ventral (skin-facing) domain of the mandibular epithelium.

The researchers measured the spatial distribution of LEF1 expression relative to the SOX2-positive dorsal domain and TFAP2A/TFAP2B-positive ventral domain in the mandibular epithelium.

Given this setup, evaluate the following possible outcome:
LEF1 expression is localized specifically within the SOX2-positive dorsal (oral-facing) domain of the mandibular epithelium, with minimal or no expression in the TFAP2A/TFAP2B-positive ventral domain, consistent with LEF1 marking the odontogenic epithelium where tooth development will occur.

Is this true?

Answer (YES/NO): NO